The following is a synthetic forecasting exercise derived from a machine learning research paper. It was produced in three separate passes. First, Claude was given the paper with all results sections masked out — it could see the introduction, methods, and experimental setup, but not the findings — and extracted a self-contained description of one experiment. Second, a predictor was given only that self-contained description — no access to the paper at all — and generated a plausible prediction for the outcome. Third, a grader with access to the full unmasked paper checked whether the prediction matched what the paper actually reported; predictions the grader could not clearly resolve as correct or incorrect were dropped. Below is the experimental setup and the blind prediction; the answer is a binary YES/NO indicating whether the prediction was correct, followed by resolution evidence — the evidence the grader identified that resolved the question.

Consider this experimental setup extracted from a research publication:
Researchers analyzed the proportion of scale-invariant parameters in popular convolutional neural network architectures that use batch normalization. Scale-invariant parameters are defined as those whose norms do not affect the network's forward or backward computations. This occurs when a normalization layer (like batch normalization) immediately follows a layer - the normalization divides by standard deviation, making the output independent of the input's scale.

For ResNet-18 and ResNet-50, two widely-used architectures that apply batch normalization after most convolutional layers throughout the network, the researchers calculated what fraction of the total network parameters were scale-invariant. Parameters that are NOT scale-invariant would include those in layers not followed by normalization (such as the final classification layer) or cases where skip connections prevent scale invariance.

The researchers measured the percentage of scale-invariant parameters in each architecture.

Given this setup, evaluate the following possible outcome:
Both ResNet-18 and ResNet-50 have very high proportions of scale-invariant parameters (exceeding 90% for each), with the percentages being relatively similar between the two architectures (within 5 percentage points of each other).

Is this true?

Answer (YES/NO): YES